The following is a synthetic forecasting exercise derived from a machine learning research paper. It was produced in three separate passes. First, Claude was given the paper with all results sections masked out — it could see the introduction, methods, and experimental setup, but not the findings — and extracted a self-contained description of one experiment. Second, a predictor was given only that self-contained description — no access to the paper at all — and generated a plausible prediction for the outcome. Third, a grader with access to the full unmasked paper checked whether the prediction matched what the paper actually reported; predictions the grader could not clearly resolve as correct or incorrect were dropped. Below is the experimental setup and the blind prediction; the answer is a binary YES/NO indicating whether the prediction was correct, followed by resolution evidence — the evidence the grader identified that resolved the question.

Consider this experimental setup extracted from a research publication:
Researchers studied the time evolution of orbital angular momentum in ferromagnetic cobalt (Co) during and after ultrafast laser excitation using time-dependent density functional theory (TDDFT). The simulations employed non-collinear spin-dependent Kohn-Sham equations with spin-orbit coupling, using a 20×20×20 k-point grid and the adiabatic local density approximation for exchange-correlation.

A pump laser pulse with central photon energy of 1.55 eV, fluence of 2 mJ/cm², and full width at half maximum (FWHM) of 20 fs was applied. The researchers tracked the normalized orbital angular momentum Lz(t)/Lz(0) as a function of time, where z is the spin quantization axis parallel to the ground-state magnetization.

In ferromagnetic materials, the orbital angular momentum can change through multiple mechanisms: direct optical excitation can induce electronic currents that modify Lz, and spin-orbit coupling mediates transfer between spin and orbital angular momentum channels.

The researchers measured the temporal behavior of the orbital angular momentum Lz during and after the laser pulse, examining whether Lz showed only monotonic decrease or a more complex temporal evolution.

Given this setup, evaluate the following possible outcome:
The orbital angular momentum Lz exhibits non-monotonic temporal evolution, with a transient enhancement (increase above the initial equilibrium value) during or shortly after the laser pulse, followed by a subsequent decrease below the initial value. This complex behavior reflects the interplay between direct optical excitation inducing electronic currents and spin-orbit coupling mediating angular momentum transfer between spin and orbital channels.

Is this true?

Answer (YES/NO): NO